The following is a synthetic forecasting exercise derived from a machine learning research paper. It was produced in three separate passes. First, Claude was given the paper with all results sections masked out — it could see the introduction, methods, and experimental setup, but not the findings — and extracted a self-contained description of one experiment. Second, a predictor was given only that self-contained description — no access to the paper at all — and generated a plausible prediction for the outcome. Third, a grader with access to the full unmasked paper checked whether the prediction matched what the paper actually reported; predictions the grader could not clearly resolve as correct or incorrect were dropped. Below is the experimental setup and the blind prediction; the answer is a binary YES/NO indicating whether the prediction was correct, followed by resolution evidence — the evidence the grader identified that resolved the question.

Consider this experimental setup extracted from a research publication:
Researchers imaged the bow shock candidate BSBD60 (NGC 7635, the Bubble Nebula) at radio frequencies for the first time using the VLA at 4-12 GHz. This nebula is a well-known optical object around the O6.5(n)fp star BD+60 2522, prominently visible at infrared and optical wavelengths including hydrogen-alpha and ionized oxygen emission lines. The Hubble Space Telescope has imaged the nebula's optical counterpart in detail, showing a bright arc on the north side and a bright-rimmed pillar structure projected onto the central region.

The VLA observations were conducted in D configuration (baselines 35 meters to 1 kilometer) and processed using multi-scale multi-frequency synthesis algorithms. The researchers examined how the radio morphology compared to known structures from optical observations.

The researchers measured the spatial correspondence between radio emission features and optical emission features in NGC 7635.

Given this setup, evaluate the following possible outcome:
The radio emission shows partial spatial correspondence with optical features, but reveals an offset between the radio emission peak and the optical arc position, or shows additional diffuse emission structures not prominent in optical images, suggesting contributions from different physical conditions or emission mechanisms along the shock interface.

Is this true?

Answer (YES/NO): NO